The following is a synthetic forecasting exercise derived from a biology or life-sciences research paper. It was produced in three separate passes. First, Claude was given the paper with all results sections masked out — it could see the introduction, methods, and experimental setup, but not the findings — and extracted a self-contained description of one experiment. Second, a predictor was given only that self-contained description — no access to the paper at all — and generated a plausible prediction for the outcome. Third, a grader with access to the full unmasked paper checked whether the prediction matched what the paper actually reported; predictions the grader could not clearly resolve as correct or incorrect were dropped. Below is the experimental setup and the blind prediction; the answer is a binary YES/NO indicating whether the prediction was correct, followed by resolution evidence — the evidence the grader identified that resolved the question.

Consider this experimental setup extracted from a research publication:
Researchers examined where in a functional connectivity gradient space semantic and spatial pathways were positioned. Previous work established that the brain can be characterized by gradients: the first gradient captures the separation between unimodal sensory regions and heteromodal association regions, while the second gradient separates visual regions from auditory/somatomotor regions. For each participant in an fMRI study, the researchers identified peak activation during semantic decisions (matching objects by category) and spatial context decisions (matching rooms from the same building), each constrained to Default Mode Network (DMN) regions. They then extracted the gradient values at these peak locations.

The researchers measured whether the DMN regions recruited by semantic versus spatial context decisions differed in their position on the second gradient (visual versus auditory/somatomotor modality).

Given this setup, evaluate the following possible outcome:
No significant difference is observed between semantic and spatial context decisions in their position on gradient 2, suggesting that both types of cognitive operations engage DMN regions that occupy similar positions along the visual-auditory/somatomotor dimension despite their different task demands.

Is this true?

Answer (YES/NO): NO